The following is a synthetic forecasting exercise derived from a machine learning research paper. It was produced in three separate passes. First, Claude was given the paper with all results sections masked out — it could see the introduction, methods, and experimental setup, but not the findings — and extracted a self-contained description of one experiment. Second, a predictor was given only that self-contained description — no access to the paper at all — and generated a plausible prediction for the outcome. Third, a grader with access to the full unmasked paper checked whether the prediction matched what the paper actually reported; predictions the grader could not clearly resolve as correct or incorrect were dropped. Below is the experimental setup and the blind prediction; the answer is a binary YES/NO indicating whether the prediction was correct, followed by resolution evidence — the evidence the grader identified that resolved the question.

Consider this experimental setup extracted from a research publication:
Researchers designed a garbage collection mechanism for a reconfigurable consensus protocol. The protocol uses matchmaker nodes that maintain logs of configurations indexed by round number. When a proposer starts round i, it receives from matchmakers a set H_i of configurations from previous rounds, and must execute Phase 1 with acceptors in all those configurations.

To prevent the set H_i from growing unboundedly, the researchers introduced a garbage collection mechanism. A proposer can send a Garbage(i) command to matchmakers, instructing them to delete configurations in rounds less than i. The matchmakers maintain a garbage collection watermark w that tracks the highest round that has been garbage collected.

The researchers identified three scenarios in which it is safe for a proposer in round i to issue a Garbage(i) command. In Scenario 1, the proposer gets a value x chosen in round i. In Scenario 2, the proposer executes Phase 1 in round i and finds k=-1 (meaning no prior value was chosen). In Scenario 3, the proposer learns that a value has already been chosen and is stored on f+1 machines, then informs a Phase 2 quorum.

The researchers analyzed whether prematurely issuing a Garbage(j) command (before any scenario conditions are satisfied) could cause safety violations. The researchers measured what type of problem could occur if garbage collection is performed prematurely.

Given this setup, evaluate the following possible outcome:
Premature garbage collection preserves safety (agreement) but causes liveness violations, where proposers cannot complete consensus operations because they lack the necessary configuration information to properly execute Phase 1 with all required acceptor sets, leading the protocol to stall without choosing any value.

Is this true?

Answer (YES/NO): NO